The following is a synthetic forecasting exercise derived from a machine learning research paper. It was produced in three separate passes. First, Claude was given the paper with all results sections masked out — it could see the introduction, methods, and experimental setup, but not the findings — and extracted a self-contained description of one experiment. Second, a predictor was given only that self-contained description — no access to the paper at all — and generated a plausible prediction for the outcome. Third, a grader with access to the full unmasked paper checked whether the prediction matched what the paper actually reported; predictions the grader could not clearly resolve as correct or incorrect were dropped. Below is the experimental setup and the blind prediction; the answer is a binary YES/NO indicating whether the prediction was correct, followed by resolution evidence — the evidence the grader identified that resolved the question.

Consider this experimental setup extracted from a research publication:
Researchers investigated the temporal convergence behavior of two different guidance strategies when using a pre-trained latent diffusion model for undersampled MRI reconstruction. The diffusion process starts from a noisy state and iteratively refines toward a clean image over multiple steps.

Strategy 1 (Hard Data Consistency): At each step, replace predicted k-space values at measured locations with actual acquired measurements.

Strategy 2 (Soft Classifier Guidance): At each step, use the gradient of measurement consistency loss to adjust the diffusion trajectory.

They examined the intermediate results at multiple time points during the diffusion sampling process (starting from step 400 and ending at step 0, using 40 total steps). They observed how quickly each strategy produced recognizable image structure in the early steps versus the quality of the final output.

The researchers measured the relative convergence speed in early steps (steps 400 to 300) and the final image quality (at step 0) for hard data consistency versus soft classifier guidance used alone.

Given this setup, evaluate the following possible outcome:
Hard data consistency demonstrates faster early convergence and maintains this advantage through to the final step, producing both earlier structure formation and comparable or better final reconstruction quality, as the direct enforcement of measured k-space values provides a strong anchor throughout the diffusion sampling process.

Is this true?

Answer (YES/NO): NO